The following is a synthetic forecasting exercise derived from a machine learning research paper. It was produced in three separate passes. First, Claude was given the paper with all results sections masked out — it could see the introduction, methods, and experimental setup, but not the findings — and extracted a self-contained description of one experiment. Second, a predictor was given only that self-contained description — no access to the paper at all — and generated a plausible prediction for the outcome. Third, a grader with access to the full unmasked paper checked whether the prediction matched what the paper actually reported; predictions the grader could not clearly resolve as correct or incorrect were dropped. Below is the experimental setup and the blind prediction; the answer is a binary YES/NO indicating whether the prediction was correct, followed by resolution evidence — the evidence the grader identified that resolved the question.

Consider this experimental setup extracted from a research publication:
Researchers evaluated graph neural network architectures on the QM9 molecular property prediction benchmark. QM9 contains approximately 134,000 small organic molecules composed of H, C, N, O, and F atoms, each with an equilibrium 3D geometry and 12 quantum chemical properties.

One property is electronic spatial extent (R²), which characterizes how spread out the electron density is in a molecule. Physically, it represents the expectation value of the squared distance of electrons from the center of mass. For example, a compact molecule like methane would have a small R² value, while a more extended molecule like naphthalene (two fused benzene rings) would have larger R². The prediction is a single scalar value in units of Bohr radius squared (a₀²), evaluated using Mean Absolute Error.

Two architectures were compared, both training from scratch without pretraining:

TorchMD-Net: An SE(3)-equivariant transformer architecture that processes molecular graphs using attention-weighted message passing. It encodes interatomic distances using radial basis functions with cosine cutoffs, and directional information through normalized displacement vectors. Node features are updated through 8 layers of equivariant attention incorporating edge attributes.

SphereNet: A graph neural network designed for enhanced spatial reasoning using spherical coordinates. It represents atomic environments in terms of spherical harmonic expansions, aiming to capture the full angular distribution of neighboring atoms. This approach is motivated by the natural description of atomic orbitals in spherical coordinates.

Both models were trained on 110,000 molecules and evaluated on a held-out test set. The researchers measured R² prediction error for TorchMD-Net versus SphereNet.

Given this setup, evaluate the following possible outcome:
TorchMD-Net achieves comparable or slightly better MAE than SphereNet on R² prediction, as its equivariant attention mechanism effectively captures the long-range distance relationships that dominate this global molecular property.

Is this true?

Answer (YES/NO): NO